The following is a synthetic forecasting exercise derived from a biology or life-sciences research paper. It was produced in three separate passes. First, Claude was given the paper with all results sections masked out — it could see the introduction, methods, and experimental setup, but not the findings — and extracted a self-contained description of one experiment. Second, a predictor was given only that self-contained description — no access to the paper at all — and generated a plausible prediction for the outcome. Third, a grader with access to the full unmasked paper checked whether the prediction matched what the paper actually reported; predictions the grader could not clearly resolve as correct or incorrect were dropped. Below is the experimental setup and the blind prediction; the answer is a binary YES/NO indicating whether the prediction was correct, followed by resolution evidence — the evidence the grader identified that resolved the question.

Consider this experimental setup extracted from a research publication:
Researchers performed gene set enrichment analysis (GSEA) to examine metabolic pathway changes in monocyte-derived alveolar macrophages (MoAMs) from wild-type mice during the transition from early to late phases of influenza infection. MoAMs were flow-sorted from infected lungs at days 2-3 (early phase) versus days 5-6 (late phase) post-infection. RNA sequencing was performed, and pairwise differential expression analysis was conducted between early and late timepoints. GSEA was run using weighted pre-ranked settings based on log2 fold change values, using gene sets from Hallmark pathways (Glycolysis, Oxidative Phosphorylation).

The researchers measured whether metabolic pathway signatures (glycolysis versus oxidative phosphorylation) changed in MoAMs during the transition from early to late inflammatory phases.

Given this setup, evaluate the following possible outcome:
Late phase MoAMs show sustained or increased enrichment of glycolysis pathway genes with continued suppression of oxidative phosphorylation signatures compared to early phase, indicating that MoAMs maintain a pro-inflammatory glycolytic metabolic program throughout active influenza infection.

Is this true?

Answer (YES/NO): NO